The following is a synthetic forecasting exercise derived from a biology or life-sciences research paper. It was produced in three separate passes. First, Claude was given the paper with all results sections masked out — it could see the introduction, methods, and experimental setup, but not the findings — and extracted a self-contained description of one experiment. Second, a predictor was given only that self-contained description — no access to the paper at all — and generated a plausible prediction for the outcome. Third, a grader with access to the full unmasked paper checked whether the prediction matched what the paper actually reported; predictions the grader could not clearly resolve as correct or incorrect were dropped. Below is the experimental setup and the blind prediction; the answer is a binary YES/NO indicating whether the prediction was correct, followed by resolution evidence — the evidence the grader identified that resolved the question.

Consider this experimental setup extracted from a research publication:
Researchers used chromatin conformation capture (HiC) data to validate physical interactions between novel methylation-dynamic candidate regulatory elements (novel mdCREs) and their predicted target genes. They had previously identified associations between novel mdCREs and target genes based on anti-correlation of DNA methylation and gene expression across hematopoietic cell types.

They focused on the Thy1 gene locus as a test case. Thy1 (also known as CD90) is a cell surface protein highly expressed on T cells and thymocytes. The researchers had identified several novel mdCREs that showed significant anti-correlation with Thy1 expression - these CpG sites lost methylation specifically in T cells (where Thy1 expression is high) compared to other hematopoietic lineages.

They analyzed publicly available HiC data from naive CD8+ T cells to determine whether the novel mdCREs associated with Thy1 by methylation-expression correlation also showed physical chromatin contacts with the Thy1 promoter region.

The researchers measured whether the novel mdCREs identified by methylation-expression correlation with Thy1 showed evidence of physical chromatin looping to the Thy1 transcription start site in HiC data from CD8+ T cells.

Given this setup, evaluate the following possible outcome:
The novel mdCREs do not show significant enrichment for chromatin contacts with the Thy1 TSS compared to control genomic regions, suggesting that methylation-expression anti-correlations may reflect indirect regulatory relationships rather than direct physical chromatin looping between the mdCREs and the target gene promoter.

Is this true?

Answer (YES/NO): NO